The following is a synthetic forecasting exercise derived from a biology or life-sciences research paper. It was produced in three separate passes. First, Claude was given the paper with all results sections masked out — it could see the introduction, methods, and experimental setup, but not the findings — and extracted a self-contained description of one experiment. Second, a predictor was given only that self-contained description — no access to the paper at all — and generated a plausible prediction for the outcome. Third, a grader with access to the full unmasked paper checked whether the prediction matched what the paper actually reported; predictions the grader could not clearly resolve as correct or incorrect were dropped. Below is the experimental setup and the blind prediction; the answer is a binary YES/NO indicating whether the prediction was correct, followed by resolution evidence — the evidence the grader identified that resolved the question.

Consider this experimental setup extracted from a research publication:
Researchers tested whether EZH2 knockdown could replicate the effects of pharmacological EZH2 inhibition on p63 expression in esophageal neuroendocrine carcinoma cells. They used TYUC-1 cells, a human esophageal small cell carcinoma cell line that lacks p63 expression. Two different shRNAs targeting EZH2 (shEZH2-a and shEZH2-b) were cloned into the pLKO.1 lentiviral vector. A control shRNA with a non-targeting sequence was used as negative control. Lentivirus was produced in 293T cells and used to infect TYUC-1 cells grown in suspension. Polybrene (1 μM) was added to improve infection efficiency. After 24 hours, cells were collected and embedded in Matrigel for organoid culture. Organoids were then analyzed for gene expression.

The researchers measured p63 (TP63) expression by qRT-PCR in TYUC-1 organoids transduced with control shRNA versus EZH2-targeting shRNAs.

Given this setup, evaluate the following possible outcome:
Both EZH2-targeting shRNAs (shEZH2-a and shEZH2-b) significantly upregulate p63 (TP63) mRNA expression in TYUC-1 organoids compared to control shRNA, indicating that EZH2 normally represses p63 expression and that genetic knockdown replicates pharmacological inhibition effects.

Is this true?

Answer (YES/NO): YES